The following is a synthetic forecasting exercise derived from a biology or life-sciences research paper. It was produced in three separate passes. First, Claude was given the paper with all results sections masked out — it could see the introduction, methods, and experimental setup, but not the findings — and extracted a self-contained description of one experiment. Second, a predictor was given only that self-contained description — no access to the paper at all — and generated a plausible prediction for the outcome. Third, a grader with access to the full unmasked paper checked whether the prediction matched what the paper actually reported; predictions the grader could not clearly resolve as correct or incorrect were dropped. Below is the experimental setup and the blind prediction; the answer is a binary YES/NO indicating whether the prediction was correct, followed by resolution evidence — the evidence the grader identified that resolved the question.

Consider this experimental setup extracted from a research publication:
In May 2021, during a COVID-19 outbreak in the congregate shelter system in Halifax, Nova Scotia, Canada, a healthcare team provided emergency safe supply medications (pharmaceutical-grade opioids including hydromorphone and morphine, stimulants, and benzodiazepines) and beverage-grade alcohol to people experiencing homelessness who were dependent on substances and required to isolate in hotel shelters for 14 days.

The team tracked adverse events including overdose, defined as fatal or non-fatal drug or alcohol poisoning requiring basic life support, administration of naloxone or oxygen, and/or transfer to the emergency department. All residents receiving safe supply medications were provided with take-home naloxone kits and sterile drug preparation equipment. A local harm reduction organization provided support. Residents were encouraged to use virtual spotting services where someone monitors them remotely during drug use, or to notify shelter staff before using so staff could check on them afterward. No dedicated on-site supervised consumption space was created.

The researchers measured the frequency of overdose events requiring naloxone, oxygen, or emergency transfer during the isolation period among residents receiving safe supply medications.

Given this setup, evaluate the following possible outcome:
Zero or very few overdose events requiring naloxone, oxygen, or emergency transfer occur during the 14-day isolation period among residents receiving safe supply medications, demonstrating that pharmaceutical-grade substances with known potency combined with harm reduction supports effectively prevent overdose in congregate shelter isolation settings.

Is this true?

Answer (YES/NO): YES